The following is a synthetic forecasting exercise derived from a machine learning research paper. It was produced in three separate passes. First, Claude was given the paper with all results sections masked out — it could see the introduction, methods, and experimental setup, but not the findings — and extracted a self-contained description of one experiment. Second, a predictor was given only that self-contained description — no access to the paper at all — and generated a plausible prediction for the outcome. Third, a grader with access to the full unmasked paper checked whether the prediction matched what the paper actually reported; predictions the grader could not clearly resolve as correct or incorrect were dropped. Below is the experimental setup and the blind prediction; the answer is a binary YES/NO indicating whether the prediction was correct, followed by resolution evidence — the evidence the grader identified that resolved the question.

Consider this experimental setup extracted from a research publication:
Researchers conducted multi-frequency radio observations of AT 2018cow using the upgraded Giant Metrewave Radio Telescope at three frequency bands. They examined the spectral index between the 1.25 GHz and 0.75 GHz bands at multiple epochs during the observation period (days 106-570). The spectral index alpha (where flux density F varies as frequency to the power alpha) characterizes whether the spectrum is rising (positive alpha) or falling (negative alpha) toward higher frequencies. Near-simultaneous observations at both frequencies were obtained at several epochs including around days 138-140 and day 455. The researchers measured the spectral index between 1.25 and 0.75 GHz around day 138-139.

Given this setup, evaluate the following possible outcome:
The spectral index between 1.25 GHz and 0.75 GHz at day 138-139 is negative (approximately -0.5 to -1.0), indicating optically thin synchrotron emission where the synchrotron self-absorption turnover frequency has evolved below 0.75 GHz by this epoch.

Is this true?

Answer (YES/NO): NO